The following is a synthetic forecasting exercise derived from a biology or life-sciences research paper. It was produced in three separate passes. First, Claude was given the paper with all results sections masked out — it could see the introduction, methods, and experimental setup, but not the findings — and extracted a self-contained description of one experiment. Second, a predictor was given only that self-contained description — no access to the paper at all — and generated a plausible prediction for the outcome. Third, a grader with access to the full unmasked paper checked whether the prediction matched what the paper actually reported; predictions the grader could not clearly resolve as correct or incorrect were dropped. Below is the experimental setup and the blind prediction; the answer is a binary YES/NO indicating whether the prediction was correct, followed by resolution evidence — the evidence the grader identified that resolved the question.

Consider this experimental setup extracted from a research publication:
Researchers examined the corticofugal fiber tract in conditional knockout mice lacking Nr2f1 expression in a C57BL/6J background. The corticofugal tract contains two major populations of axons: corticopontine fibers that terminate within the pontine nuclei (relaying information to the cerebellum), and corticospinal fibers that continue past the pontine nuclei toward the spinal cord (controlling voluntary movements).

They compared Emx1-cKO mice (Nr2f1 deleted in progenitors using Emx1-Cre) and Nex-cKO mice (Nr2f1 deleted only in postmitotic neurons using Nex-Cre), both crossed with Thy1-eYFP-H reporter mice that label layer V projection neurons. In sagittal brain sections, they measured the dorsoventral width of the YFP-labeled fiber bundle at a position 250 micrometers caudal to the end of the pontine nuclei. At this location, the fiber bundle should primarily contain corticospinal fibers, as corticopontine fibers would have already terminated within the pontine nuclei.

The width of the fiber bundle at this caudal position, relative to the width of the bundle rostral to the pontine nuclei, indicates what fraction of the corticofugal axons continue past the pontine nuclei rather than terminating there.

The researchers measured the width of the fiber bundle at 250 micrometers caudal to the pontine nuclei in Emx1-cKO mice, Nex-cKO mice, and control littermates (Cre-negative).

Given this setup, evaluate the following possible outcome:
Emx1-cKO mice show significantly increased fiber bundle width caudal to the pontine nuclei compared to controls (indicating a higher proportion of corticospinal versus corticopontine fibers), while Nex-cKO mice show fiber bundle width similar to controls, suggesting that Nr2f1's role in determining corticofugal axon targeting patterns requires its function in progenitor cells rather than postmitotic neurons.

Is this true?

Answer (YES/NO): NO